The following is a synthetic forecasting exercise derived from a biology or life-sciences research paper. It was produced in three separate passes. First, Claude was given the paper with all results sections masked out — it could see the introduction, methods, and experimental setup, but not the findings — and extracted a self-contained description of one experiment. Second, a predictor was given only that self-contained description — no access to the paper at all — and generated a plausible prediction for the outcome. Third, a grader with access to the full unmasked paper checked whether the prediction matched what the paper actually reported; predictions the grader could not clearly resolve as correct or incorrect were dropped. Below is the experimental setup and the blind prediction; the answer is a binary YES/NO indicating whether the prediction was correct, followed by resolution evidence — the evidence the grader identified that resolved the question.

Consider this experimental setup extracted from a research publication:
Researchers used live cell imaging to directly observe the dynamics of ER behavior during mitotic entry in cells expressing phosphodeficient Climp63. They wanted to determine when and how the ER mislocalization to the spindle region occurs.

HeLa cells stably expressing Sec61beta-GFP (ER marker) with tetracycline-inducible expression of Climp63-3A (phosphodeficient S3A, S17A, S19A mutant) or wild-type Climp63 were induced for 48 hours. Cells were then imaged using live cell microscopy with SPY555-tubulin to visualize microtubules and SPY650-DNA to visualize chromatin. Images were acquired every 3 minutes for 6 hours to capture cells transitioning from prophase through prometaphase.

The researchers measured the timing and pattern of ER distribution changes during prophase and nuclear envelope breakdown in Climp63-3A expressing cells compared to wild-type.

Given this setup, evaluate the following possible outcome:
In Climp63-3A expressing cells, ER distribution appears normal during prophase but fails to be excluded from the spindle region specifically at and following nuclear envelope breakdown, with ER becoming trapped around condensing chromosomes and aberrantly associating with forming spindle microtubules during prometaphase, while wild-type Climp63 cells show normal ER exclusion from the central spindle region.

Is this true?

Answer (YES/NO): YES